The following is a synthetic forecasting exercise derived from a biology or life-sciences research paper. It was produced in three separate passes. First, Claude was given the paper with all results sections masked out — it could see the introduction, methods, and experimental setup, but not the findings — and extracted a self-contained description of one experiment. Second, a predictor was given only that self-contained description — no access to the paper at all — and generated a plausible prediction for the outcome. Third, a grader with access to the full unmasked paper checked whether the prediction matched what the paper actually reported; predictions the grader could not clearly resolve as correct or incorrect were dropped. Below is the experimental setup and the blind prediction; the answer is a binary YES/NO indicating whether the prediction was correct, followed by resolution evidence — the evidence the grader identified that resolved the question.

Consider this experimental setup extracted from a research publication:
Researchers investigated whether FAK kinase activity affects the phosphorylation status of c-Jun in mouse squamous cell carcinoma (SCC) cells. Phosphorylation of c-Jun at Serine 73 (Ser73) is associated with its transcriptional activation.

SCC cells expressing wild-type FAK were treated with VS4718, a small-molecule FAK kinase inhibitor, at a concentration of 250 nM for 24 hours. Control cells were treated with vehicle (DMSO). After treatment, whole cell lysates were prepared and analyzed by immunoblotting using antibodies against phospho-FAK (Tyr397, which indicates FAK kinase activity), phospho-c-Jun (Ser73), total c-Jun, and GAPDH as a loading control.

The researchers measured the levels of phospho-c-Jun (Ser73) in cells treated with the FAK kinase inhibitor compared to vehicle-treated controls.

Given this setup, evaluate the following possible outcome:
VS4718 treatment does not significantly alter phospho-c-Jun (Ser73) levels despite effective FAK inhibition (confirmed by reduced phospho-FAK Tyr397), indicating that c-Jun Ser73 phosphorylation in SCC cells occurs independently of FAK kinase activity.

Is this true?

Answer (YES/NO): NO